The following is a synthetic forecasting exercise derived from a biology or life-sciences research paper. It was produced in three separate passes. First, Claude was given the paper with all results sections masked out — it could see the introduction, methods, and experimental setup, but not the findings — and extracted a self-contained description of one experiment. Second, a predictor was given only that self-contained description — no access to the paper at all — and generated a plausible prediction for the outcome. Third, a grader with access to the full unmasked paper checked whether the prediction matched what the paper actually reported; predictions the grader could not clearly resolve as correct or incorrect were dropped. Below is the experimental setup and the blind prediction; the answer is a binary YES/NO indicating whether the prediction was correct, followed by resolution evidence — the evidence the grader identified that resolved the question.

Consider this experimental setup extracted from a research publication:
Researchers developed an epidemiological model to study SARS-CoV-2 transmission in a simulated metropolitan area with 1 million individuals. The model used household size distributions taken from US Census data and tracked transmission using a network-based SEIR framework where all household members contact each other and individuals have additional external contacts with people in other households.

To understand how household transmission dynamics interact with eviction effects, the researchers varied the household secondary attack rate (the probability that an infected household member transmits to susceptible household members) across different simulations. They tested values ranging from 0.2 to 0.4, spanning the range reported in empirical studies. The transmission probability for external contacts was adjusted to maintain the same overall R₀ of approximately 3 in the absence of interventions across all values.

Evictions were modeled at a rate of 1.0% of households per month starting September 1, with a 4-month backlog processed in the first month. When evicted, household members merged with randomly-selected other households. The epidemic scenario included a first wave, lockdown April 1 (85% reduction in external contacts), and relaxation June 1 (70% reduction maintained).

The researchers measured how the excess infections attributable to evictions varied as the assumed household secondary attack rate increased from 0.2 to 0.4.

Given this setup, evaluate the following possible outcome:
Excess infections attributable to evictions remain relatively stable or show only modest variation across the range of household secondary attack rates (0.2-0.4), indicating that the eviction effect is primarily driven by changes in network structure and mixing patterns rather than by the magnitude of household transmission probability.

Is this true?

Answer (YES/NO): NO